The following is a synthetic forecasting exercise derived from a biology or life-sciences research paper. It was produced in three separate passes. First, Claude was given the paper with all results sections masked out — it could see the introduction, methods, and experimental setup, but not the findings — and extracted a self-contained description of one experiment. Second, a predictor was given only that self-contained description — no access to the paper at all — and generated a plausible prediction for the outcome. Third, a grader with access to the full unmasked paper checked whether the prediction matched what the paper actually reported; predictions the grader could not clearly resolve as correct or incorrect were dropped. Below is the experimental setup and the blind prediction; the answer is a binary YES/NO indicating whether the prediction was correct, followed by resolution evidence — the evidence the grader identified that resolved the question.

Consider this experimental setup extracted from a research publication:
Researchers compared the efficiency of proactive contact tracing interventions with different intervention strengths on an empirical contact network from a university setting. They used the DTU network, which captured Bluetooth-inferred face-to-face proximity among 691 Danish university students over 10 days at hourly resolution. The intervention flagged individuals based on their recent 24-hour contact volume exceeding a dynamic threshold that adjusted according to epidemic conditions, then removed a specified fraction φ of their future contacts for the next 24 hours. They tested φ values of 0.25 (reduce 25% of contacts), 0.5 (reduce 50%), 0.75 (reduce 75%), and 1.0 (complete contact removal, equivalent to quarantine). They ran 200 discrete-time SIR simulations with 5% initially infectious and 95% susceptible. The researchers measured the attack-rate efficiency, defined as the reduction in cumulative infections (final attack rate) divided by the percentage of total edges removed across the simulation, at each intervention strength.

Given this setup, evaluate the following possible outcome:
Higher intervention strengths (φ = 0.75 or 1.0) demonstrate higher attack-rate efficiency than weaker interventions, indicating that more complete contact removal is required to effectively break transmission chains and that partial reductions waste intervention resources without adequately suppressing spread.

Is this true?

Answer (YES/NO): NO